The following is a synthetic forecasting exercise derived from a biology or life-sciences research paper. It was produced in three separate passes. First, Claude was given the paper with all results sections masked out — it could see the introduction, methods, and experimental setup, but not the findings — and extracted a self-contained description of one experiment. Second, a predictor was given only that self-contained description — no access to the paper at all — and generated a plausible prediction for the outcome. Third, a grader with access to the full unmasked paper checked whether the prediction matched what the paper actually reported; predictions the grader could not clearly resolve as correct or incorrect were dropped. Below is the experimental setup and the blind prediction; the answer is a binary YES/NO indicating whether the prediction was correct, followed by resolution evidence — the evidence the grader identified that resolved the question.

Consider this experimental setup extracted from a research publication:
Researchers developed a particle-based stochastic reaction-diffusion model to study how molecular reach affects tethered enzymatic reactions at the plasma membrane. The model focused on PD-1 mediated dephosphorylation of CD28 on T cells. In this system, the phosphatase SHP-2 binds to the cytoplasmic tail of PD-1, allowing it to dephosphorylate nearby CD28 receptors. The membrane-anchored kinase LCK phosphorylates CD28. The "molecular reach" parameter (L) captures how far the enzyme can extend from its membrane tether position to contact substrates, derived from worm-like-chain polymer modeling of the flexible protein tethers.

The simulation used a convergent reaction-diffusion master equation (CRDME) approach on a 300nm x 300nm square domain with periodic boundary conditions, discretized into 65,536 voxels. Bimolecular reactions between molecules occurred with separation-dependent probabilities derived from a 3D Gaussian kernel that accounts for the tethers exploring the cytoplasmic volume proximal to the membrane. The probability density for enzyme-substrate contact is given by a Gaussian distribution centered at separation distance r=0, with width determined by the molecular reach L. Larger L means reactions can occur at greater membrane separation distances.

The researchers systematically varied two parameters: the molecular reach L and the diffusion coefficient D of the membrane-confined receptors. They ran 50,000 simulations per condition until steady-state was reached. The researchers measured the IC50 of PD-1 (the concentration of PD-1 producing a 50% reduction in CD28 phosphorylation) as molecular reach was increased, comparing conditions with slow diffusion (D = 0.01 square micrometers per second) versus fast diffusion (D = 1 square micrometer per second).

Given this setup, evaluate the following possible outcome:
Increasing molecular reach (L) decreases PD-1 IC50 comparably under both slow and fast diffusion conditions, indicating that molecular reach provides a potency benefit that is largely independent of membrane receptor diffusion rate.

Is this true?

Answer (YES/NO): NO